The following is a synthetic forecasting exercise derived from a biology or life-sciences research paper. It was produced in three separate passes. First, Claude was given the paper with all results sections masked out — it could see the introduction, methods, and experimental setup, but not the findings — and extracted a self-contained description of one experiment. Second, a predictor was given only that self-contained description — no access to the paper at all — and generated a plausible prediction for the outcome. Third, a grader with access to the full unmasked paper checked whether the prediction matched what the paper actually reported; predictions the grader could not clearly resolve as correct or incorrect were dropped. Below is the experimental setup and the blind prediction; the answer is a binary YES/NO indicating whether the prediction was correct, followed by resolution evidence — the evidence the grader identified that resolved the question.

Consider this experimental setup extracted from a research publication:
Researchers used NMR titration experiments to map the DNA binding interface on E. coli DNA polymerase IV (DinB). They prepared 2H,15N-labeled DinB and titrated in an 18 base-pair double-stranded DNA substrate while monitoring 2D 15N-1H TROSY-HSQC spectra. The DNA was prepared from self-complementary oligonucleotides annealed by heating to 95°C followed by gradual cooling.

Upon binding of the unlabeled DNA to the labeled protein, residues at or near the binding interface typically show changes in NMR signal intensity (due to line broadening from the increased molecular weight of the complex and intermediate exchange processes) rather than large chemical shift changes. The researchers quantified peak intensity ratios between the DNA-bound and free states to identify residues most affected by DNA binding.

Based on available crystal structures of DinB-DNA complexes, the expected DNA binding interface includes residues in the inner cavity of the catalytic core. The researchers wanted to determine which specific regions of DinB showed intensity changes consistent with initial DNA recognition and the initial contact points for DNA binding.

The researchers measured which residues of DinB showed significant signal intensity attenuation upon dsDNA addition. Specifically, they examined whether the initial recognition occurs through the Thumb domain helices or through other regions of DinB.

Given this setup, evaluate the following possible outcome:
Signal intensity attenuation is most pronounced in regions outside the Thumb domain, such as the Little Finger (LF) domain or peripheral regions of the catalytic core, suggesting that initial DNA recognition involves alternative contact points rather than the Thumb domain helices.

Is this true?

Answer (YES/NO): NO